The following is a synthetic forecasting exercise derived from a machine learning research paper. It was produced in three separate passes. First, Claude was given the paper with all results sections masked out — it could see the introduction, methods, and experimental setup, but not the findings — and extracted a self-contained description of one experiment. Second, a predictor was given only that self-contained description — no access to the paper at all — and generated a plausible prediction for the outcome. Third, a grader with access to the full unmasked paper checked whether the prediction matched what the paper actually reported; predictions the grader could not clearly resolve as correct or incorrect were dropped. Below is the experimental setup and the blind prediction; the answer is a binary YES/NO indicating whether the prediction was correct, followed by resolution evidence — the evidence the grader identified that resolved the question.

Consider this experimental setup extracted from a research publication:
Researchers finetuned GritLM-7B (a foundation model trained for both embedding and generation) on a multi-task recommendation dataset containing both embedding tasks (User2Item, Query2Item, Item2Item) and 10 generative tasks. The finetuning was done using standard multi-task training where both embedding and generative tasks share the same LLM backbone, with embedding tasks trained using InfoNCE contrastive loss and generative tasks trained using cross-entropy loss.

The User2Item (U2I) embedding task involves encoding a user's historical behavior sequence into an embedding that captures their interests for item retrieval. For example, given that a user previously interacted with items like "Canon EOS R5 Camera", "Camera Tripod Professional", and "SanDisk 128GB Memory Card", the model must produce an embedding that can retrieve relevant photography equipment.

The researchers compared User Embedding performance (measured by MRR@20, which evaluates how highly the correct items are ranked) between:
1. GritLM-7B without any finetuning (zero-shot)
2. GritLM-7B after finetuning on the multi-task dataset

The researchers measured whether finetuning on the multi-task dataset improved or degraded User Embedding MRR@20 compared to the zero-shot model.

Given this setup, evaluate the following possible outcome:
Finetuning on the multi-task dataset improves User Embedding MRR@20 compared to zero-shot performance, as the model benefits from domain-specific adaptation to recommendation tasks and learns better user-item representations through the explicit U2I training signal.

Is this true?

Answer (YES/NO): NO